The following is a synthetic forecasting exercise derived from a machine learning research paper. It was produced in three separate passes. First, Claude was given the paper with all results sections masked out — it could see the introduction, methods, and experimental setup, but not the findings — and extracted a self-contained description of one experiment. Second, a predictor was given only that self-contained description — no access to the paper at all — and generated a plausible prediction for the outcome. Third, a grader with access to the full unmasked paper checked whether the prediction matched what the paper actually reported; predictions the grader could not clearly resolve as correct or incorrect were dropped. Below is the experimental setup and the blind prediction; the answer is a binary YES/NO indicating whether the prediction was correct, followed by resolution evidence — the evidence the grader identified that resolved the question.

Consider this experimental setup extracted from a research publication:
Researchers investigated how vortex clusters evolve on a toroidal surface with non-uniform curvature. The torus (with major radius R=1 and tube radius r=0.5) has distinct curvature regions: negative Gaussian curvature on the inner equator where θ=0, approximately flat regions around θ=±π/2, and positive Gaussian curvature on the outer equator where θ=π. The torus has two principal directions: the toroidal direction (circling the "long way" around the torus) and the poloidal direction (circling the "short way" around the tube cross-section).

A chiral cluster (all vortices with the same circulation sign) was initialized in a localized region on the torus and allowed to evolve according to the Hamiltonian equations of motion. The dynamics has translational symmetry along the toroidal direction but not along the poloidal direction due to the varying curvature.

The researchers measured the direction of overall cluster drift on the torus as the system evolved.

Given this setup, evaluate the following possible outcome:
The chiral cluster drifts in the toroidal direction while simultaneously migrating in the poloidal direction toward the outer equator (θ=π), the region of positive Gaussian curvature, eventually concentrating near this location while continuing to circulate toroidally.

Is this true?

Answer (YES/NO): NO